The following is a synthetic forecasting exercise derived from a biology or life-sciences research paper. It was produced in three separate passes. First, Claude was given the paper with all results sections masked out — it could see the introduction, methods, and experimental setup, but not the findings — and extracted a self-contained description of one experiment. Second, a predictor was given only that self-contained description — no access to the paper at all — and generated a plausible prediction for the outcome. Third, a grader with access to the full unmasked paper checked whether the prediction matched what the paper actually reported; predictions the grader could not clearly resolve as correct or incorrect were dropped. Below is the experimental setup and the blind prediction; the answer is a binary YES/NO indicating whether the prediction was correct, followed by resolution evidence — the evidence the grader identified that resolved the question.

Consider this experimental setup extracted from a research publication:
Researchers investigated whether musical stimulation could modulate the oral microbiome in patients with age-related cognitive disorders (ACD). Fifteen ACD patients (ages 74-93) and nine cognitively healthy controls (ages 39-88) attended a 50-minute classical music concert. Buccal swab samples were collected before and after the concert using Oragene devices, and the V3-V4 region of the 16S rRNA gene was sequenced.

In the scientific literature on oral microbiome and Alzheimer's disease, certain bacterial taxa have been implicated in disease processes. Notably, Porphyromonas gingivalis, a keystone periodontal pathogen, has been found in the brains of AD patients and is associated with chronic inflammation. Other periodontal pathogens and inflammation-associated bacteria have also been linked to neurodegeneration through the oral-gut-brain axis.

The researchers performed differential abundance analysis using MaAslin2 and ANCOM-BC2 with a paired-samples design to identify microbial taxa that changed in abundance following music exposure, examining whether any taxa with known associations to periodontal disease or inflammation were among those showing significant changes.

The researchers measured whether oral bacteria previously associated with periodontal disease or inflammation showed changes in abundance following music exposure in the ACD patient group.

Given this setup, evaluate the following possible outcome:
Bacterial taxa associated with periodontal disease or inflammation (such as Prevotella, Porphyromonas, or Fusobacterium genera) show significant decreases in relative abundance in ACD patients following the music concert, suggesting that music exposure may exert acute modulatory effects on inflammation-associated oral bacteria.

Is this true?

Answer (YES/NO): NO